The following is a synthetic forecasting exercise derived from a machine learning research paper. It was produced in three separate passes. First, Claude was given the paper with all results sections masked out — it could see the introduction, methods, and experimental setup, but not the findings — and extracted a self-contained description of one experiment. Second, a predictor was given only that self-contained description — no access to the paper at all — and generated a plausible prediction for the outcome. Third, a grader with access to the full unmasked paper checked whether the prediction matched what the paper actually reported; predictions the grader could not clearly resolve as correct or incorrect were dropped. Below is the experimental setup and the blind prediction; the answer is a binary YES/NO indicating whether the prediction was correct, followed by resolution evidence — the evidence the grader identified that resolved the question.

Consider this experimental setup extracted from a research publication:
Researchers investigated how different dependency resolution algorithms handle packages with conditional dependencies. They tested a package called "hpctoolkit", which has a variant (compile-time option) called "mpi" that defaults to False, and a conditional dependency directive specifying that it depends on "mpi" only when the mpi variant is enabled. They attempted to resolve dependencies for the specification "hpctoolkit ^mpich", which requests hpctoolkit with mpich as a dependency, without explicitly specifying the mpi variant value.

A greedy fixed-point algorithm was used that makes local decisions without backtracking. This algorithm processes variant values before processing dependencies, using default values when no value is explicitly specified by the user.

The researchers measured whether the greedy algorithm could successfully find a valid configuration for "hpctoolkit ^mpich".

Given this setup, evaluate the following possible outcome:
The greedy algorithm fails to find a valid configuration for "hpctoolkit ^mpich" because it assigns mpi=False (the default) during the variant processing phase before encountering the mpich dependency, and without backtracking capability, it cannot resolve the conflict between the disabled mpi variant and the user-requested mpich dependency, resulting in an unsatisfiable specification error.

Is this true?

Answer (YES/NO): YES